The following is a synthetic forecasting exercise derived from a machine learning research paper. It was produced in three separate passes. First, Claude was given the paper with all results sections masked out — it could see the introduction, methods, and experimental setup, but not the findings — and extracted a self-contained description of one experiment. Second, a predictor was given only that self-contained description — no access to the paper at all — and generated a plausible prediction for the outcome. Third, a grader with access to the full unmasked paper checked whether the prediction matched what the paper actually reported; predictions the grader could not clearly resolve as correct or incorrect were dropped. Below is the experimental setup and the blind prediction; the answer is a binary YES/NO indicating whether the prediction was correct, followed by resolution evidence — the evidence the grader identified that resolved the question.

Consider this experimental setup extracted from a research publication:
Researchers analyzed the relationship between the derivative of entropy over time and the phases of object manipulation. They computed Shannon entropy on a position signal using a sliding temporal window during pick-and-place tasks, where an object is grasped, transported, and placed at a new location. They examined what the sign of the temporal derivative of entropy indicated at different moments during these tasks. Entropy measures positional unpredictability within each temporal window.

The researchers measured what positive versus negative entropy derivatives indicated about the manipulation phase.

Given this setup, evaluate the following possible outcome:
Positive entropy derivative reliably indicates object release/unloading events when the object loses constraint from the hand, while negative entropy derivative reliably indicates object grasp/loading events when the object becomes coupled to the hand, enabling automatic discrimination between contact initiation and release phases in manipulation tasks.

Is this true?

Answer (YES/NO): NO